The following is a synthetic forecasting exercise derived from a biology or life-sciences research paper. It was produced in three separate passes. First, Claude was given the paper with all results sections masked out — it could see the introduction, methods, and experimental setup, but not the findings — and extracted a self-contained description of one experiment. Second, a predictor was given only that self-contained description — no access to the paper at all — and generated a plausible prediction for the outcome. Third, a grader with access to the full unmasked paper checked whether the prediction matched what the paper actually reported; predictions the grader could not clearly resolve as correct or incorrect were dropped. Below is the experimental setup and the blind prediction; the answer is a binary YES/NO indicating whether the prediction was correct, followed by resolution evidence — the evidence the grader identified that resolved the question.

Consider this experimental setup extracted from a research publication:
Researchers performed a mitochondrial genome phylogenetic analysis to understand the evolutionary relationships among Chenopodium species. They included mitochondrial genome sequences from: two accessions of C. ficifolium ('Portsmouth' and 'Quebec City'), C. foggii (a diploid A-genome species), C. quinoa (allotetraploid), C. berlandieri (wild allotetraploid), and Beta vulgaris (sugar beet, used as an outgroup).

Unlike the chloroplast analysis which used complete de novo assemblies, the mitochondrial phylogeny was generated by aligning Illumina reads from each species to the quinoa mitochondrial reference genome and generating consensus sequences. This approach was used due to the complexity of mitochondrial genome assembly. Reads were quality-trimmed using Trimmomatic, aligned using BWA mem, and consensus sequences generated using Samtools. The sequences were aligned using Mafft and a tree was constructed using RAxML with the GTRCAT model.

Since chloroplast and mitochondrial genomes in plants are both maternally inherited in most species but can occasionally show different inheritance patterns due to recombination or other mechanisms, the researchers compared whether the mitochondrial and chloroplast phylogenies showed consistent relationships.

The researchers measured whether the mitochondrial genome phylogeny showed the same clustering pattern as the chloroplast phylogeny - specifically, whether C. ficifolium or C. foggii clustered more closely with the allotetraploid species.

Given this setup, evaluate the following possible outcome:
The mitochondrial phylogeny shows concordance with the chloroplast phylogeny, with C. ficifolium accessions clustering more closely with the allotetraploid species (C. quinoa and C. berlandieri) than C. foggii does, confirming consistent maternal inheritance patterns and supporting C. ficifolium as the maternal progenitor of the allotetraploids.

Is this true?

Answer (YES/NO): NO